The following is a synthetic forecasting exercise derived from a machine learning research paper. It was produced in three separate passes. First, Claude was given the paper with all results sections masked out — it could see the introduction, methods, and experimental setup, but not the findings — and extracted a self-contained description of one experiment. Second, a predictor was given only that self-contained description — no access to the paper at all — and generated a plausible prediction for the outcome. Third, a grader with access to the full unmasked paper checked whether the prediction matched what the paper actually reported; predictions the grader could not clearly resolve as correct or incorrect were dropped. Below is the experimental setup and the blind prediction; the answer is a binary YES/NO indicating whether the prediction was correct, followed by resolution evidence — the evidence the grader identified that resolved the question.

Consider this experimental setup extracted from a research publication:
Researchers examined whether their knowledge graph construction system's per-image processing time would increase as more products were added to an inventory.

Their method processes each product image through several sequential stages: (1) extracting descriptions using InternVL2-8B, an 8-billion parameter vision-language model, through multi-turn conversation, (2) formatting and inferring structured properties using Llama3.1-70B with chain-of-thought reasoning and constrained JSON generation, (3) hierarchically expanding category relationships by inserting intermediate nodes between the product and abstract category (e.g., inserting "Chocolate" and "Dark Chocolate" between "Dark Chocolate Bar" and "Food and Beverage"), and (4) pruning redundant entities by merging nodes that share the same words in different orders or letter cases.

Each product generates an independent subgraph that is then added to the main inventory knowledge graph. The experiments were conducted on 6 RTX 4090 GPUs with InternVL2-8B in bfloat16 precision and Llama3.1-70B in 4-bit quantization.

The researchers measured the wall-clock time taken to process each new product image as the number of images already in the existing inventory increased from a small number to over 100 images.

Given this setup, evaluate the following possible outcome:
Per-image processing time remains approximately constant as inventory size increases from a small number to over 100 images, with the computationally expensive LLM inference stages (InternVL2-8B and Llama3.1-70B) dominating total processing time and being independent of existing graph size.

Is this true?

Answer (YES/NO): NO